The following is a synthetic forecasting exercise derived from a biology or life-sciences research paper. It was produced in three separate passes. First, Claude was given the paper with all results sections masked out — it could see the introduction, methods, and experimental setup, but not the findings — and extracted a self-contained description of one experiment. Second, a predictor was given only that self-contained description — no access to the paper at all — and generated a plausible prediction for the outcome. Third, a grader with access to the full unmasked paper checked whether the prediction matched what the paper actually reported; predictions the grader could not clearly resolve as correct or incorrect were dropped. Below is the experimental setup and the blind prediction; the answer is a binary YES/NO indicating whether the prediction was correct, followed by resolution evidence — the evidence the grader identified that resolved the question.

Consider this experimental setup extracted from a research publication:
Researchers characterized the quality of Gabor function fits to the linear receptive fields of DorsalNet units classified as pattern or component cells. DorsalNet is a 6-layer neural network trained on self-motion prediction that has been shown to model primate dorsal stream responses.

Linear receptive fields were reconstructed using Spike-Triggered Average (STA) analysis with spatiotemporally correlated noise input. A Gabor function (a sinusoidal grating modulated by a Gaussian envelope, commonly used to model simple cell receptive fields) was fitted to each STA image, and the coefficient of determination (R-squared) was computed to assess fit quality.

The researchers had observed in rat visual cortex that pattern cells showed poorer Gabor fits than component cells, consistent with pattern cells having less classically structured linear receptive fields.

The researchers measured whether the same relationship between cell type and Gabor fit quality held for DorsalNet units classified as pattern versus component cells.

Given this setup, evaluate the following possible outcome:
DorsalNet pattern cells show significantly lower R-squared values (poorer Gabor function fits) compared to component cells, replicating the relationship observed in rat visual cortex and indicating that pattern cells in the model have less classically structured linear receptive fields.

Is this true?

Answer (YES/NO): YES